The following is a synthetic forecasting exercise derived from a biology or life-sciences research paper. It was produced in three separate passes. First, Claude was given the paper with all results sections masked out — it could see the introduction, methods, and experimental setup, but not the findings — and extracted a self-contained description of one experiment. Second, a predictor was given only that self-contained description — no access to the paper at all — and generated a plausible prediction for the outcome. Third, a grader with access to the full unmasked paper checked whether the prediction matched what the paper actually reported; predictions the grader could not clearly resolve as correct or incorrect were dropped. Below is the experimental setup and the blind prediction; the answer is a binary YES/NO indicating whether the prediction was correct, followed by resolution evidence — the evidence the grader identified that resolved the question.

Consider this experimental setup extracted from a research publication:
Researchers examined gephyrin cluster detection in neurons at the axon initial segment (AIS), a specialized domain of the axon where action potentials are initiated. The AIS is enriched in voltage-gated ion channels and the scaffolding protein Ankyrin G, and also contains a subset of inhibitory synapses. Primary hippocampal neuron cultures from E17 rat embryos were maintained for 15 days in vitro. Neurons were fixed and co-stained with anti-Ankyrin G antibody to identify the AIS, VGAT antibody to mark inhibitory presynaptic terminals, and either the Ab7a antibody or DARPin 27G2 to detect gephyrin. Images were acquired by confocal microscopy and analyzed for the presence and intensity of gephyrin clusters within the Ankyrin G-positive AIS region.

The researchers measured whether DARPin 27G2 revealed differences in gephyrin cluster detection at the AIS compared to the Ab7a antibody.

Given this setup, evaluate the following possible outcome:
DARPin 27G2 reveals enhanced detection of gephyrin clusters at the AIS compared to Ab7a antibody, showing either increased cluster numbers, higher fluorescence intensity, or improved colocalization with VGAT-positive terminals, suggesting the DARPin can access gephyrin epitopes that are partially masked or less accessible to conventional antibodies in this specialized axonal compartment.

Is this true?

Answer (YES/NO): YES